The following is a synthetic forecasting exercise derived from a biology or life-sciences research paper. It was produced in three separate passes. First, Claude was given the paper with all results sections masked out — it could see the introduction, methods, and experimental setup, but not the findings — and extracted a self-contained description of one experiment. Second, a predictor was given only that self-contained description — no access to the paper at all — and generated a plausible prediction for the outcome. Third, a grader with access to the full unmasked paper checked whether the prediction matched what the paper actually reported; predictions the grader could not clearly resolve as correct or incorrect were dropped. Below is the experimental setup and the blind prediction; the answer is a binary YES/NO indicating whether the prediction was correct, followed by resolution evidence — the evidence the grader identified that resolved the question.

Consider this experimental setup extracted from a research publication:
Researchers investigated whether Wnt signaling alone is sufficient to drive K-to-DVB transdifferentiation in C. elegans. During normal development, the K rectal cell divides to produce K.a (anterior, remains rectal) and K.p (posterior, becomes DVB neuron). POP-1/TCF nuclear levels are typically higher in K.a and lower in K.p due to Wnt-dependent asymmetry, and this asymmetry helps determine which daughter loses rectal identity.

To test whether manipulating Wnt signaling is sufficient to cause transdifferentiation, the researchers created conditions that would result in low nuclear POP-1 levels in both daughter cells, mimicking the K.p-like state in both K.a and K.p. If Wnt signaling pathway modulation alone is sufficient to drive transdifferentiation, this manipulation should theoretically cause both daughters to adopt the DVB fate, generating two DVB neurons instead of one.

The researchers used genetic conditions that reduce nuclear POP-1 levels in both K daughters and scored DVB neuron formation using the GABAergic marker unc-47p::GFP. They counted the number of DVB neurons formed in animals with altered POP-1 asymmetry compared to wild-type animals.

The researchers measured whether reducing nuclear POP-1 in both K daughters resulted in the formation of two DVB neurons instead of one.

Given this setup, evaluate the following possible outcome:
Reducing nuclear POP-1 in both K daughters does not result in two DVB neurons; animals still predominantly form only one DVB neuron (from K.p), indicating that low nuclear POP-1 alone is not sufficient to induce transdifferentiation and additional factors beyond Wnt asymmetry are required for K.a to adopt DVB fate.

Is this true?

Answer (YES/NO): YES